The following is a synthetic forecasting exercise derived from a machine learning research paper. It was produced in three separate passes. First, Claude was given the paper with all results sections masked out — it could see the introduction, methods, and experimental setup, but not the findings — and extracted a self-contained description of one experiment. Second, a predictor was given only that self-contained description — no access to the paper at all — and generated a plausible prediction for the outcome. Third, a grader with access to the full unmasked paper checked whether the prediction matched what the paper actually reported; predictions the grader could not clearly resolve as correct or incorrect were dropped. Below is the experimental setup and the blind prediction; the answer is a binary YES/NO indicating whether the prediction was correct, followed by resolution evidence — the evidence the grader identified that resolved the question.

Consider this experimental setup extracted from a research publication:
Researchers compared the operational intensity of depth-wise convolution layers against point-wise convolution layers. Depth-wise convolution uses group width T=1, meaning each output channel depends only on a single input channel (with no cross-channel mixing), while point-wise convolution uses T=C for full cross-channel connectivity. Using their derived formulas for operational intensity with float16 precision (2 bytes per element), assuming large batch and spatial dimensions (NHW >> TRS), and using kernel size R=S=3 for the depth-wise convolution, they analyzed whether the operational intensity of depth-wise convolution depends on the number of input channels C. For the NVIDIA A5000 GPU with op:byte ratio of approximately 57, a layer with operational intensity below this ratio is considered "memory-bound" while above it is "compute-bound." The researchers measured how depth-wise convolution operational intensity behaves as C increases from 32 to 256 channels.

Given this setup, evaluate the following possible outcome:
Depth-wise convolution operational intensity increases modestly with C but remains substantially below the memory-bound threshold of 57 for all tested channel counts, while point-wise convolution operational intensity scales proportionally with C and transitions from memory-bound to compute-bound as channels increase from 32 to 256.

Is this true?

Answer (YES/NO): NO